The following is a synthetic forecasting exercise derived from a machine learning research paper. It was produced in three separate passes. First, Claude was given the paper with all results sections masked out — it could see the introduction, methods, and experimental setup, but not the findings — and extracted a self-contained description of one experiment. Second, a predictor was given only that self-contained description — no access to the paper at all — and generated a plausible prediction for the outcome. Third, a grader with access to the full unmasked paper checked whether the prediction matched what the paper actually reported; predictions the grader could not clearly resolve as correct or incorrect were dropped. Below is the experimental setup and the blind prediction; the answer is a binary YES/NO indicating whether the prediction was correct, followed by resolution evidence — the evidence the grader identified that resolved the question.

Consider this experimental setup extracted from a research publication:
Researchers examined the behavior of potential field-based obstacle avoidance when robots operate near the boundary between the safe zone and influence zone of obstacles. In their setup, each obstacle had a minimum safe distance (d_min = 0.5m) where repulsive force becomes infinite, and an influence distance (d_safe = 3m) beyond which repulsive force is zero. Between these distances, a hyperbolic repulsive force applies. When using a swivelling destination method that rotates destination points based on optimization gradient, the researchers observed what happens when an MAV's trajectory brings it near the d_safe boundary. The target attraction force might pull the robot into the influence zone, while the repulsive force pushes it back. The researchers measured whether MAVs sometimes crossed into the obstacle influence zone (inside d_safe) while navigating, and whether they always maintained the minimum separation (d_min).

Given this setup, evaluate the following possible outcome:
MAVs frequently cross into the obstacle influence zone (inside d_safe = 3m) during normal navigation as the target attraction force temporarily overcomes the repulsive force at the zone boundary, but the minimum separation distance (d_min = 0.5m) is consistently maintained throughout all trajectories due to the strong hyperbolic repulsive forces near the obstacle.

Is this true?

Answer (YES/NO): YES